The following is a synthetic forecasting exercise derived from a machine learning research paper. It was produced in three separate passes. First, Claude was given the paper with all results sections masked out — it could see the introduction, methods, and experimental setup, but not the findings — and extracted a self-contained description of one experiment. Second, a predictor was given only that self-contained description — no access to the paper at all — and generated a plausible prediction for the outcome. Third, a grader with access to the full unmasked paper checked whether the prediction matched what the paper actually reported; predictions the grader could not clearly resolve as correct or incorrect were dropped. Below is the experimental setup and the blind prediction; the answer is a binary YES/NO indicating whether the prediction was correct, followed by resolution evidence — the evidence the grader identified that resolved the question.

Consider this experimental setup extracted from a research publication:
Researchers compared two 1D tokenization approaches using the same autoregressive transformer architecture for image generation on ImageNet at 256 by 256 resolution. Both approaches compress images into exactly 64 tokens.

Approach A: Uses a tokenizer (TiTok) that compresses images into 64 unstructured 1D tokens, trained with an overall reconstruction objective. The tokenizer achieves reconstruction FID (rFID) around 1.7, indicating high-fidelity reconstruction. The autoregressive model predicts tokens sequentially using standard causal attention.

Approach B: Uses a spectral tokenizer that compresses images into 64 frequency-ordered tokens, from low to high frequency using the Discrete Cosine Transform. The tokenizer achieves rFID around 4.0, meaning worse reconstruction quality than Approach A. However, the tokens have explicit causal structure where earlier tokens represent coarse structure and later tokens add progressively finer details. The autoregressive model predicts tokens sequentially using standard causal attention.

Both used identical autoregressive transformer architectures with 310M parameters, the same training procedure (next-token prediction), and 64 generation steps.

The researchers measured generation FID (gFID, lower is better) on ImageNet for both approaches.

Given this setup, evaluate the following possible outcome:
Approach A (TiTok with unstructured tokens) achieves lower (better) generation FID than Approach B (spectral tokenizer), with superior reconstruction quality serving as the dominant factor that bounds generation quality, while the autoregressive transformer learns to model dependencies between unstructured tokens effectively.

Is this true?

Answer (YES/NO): NO